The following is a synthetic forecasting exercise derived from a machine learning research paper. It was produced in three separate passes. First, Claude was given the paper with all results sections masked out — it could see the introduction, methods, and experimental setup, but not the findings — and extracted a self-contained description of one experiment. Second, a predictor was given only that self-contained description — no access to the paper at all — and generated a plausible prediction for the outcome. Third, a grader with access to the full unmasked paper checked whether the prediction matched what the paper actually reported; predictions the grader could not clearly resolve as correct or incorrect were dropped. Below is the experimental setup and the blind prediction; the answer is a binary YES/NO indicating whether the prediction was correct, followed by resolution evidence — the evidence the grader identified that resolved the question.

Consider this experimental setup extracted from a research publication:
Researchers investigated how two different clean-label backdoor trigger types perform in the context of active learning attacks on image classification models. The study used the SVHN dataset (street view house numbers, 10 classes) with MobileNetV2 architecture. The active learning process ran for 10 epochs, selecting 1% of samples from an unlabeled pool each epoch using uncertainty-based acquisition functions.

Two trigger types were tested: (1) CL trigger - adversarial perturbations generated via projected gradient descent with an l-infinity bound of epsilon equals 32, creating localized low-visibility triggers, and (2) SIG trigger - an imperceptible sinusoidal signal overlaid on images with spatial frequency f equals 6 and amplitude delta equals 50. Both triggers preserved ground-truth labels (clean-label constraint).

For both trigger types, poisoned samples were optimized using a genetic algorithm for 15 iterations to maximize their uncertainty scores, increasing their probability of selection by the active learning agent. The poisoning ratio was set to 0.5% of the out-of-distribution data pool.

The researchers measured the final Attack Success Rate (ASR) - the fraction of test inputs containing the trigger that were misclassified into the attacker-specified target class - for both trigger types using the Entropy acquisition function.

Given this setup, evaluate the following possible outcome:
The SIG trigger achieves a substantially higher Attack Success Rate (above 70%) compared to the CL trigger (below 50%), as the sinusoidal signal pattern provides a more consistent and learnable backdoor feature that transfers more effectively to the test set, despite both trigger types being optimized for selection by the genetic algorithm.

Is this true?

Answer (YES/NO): YES